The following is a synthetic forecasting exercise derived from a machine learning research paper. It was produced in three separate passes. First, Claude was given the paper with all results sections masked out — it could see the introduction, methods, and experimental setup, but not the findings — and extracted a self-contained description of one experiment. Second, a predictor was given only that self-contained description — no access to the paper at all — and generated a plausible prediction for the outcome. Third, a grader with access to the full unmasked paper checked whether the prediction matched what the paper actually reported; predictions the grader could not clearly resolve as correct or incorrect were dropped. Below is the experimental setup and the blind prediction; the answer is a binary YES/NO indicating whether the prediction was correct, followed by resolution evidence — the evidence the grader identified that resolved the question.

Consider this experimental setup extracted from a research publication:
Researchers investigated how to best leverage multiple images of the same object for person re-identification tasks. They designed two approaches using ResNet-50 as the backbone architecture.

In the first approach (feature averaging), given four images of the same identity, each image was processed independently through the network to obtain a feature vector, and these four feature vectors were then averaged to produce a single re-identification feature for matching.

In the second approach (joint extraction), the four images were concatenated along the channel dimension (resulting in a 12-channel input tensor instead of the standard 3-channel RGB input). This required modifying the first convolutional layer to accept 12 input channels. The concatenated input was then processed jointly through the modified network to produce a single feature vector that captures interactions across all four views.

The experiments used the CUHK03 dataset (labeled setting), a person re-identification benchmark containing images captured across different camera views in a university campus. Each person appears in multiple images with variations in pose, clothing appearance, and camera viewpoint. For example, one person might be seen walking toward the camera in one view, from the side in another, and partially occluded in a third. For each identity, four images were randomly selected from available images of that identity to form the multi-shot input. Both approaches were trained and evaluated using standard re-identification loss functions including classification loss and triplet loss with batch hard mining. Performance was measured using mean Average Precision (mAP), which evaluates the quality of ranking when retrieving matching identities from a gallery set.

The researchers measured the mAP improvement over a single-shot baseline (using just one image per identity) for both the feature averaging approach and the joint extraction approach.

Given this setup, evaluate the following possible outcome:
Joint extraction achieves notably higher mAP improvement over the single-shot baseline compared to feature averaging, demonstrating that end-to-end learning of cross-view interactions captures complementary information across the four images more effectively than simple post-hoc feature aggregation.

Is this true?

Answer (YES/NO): YES